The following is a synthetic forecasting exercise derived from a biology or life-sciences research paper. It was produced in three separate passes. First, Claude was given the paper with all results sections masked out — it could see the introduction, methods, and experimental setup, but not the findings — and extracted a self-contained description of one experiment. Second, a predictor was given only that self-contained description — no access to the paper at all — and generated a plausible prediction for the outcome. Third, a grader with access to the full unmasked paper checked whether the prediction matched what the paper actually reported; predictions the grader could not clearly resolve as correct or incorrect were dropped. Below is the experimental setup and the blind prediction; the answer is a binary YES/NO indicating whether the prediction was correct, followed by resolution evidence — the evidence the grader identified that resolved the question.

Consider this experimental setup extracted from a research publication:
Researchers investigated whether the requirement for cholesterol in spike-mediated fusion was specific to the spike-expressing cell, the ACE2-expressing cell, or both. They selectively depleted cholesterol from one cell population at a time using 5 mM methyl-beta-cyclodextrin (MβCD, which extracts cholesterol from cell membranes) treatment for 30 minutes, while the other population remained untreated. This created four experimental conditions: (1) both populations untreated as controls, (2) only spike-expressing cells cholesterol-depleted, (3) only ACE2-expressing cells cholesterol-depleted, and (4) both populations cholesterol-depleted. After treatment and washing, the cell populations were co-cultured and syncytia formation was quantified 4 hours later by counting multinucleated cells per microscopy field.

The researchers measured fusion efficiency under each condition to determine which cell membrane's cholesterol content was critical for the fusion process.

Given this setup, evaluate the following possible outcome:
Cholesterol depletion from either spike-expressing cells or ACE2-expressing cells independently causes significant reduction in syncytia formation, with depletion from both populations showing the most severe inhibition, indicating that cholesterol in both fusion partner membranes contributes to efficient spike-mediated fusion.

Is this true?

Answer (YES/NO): NO